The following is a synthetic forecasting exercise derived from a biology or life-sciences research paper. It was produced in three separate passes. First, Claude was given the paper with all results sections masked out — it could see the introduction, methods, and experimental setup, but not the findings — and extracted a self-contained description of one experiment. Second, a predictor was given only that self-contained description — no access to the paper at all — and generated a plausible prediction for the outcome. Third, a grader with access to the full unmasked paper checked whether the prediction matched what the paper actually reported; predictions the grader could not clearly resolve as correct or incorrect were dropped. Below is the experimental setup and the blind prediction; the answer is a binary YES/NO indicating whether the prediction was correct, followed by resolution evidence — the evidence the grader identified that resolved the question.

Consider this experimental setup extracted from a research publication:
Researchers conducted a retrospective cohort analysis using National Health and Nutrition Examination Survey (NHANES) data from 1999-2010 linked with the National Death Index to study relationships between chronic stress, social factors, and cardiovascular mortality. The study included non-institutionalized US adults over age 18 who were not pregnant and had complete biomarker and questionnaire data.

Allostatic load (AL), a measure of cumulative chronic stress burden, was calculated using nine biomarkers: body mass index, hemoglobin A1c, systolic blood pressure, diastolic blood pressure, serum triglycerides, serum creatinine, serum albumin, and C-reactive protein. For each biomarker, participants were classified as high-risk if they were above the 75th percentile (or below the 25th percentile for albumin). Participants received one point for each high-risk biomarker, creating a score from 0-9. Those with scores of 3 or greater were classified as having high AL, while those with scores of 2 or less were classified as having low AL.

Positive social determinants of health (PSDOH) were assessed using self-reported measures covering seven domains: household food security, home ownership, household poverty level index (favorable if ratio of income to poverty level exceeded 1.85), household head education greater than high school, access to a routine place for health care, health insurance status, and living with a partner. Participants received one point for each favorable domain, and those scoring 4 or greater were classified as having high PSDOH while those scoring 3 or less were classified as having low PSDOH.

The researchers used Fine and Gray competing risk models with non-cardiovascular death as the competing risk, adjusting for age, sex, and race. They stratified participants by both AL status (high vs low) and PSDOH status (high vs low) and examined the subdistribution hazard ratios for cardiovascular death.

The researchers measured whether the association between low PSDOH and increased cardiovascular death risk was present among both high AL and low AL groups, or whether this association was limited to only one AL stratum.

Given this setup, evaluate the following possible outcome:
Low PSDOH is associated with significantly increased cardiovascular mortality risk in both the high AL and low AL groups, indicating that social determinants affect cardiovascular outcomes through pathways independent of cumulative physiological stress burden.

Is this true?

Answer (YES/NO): YES